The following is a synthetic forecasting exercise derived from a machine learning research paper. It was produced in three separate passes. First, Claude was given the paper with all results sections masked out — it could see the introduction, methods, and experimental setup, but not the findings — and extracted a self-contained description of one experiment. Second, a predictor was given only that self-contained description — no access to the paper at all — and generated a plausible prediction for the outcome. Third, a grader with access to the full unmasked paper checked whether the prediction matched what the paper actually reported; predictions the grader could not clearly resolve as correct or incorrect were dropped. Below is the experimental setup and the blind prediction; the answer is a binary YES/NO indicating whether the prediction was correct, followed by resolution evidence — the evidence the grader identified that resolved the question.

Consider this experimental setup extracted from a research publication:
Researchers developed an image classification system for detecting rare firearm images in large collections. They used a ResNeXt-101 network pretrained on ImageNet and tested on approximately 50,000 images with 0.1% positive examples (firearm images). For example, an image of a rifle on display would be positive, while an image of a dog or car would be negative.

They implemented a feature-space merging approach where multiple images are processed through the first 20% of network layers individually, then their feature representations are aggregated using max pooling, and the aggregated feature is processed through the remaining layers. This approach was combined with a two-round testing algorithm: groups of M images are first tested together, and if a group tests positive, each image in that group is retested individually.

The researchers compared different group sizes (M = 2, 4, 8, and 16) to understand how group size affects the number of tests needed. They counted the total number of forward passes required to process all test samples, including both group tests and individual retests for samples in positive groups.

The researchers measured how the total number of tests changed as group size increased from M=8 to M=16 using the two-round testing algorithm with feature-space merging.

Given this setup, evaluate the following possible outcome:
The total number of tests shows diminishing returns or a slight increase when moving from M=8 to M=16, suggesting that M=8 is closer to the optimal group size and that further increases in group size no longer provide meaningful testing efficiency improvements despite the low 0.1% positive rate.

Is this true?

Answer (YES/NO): YES